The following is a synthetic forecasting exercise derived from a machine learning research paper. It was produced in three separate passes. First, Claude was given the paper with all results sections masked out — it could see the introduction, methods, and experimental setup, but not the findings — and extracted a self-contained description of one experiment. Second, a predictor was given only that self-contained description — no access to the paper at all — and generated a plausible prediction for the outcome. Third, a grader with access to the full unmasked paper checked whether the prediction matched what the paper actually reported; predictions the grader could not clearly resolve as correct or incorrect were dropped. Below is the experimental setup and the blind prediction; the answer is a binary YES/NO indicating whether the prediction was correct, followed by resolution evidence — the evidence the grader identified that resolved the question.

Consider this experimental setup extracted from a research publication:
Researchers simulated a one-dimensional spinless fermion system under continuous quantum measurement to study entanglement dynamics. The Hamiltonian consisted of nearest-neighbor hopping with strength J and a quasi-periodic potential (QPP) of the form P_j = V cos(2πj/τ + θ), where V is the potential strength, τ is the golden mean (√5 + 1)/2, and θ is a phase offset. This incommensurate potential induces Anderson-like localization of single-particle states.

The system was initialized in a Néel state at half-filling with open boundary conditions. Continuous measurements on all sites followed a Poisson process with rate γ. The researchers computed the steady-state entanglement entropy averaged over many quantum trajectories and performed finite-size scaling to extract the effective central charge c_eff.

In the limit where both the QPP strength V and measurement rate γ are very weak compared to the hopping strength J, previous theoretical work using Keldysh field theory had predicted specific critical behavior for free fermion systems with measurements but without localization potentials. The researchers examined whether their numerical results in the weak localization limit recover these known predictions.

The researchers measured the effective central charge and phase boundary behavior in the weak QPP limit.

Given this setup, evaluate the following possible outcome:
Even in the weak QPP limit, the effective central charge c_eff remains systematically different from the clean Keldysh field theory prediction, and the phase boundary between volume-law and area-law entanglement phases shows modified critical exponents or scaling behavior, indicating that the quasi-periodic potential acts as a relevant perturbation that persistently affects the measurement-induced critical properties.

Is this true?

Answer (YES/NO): NO